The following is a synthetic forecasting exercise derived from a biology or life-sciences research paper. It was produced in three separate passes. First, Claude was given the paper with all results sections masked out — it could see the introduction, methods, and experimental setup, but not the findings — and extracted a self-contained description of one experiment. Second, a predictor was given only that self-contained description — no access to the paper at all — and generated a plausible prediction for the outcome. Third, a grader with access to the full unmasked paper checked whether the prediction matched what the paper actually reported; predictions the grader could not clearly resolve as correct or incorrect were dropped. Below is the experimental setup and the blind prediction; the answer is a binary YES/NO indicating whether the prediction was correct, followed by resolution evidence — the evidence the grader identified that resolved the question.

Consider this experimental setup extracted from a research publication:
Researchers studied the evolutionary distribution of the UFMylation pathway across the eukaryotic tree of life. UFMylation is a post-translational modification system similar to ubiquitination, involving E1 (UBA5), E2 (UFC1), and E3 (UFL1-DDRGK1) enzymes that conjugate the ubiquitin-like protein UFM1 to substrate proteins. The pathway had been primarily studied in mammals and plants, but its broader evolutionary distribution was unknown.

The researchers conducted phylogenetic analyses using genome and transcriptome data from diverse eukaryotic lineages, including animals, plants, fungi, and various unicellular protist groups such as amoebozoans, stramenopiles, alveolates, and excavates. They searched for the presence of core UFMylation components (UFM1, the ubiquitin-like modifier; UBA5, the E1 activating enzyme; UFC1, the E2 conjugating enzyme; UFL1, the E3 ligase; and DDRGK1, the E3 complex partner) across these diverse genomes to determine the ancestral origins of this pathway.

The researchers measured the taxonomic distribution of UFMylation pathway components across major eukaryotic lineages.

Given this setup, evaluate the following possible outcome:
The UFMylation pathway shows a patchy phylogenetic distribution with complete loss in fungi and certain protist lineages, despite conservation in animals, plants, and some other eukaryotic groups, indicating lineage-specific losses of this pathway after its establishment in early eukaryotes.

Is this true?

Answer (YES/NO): YES